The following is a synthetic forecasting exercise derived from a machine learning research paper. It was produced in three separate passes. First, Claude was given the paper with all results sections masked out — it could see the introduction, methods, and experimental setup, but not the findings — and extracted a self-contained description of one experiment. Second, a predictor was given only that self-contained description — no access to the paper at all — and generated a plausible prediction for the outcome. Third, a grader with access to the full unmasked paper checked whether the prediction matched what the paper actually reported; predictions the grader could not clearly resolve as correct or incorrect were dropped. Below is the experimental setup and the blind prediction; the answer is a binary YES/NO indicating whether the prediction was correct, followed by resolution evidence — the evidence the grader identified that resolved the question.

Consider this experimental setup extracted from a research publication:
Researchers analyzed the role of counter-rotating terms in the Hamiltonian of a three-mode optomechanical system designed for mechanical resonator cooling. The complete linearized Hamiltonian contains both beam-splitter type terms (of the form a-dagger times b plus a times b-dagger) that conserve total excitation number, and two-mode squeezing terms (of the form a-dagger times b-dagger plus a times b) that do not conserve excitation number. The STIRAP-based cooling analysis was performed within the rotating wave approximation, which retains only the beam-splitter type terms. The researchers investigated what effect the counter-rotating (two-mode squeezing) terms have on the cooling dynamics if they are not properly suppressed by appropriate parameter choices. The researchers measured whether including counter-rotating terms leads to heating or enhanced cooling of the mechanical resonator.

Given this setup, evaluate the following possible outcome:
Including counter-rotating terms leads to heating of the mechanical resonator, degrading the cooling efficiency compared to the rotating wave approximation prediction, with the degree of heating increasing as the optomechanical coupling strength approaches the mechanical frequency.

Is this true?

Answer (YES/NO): NO